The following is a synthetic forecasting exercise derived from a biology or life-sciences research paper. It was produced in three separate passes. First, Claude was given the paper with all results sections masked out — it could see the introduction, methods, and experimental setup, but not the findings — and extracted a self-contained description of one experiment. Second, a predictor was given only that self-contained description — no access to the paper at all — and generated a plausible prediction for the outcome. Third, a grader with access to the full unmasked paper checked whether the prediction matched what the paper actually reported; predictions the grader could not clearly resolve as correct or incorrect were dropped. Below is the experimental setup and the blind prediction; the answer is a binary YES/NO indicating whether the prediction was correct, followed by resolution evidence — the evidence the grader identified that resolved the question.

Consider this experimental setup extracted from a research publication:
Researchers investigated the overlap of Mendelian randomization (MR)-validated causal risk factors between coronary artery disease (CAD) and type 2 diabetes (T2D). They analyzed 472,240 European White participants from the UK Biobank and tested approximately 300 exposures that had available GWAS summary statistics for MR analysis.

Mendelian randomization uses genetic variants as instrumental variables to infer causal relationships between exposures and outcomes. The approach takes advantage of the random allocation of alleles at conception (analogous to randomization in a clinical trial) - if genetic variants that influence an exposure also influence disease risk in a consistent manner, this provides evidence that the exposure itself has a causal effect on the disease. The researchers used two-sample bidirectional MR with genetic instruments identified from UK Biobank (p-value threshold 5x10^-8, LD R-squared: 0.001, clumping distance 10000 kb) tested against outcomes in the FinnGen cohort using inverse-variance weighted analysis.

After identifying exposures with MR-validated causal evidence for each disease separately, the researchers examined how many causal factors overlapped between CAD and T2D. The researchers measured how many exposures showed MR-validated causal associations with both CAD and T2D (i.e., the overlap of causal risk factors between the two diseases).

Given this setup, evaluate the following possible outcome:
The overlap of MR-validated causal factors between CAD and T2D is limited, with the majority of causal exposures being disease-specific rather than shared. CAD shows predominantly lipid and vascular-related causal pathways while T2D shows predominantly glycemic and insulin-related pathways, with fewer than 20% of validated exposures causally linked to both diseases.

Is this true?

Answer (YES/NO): NO